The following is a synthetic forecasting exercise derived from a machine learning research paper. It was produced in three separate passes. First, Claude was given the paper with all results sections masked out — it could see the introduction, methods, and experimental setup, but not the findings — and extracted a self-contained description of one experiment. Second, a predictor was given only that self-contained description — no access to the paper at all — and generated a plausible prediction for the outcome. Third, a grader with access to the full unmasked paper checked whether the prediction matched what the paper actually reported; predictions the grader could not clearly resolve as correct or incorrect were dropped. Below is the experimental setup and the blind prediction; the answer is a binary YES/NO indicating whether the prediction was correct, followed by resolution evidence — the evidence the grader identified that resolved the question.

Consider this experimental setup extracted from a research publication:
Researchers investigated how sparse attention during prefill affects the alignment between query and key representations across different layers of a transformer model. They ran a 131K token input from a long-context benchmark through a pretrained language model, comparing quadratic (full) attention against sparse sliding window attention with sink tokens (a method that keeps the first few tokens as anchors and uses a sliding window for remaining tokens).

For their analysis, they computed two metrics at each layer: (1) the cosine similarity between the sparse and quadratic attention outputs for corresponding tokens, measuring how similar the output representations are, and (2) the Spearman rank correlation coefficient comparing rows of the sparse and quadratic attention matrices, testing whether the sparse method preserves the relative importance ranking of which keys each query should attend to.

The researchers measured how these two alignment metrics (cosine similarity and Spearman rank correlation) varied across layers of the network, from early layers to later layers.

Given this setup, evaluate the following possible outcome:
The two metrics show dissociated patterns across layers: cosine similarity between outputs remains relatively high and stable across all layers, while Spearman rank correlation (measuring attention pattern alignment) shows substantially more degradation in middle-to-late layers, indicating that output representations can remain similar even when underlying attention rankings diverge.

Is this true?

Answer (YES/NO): NO